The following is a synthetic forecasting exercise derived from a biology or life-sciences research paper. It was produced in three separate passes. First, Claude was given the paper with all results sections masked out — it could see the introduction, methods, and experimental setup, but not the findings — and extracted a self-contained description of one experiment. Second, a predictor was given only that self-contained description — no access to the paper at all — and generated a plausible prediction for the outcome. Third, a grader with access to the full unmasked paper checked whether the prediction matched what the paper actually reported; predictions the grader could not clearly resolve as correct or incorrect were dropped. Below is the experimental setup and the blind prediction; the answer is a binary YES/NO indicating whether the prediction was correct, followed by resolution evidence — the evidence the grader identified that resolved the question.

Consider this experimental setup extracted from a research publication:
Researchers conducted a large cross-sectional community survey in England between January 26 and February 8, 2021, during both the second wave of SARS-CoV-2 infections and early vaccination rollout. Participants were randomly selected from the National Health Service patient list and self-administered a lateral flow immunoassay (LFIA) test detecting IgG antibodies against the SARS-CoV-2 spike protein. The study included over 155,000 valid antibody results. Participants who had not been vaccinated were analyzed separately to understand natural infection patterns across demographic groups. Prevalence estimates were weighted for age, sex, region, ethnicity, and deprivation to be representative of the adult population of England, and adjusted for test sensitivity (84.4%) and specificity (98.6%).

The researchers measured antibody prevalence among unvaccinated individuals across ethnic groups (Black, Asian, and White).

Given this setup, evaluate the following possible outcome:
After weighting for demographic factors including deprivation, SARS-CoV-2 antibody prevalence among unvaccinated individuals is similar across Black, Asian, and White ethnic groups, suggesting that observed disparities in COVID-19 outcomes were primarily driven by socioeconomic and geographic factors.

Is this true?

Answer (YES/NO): NO